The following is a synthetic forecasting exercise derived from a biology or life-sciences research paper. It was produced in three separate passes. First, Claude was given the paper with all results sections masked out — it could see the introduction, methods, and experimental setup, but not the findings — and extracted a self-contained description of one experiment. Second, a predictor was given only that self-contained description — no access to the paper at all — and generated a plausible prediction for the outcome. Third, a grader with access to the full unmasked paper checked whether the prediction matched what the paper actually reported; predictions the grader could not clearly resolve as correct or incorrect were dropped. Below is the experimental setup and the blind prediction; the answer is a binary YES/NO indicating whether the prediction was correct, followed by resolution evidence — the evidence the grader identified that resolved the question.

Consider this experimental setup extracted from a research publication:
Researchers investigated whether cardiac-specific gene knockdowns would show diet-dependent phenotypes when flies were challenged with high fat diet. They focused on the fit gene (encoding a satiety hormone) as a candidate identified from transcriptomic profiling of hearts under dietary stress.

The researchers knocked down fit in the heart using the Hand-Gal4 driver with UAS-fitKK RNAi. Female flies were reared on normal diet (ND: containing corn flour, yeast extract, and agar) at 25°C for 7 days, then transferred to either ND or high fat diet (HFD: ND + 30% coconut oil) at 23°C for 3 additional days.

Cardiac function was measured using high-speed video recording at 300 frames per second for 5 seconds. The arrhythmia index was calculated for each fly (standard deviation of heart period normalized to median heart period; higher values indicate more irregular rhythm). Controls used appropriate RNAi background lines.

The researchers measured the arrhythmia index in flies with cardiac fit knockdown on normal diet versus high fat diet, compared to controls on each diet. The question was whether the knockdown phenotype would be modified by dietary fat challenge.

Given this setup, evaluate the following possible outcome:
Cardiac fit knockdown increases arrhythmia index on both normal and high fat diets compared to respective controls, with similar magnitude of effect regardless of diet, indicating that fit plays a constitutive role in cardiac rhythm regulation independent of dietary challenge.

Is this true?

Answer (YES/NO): NO